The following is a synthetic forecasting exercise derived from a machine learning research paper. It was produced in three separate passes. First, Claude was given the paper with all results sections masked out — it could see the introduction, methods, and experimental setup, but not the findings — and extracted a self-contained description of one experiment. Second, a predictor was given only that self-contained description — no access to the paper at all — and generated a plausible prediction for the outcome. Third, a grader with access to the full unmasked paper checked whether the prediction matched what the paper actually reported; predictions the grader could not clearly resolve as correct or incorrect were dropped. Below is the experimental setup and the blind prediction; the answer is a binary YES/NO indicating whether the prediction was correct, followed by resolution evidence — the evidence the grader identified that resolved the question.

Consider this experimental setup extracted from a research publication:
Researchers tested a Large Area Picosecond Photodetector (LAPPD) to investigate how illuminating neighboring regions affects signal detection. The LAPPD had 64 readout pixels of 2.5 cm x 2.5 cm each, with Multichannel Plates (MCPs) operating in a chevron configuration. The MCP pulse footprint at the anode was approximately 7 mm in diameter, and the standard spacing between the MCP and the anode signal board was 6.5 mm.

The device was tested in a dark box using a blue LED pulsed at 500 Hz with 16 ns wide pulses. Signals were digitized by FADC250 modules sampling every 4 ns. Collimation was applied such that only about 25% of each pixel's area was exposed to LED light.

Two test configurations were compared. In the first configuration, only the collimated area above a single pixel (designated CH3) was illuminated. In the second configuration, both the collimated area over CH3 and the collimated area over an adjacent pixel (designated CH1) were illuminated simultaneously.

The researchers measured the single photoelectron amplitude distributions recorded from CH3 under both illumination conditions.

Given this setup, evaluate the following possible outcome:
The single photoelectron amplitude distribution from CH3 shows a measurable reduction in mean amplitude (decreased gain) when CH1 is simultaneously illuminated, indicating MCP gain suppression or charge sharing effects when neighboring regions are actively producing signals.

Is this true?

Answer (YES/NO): NO